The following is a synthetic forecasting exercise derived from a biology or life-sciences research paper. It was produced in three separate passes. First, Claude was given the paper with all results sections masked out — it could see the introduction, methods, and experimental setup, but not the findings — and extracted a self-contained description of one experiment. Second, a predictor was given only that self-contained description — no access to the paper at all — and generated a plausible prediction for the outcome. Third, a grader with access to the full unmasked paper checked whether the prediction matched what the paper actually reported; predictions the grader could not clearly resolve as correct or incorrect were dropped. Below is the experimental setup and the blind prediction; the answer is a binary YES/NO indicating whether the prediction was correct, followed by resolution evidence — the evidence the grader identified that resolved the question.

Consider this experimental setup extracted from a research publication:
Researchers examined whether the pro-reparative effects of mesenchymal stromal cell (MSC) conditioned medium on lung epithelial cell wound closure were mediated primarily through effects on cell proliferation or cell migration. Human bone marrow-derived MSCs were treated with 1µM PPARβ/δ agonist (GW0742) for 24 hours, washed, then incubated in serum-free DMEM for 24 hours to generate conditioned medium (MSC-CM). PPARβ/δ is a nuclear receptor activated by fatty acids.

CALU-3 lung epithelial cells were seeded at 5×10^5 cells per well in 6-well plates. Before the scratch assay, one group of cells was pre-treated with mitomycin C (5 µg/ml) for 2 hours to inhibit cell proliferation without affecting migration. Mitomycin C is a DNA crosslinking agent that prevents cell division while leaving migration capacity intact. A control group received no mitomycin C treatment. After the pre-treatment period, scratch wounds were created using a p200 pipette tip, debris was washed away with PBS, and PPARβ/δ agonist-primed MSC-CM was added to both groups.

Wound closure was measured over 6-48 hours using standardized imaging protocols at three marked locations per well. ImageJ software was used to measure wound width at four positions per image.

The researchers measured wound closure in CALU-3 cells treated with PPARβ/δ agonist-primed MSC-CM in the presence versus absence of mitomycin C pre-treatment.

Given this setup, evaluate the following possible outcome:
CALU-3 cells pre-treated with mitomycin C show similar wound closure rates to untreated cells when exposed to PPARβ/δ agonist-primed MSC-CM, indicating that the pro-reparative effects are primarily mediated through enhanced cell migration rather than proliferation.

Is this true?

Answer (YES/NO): NO